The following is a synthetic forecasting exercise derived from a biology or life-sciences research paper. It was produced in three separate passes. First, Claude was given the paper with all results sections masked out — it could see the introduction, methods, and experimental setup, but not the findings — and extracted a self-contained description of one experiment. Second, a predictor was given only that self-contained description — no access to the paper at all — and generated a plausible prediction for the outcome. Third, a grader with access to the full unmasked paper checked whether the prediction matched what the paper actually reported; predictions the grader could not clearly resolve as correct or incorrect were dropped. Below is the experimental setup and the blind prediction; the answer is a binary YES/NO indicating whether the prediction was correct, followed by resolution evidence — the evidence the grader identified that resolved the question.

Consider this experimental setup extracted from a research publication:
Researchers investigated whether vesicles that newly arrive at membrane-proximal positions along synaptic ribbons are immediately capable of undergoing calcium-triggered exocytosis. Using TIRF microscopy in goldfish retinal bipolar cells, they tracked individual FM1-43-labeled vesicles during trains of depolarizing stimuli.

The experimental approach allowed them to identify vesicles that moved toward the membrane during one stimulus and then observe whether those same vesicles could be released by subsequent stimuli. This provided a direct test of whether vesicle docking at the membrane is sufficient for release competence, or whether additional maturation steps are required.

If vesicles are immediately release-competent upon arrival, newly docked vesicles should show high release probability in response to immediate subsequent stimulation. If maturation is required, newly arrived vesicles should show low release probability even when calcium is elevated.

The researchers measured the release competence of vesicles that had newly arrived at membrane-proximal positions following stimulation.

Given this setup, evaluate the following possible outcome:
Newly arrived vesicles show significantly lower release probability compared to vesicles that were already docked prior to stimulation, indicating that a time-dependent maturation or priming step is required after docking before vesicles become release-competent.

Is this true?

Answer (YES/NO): YES